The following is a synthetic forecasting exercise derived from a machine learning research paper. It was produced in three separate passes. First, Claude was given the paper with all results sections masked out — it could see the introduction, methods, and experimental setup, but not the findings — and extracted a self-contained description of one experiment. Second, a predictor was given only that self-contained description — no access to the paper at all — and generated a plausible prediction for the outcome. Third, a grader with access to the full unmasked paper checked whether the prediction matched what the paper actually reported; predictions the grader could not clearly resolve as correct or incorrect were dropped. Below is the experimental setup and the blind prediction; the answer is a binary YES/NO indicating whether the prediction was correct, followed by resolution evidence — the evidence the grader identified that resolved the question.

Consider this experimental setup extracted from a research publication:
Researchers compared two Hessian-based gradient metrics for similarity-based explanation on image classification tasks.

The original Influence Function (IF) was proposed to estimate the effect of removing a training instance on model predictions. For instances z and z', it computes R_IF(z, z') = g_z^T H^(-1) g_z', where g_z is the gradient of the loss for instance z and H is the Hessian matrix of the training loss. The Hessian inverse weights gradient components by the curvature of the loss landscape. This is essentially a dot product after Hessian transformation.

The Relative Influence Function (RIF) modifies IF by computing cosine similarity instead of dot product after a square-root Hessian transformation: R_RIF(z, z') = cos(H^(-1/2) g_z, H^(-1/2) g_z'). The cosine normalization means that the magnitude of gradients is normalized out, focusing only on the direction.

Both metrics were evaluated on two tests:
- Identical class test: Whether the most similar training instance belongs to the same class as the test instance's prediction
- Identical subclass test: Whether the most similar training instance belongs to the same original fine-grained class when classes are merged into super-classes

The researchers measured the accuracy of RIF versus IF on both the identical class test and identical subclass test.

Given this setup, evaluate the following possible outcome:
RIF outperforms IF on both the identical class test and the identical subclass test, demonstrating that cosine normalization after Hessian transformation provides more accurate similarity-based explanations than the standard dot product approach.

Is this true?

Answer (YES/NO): YES